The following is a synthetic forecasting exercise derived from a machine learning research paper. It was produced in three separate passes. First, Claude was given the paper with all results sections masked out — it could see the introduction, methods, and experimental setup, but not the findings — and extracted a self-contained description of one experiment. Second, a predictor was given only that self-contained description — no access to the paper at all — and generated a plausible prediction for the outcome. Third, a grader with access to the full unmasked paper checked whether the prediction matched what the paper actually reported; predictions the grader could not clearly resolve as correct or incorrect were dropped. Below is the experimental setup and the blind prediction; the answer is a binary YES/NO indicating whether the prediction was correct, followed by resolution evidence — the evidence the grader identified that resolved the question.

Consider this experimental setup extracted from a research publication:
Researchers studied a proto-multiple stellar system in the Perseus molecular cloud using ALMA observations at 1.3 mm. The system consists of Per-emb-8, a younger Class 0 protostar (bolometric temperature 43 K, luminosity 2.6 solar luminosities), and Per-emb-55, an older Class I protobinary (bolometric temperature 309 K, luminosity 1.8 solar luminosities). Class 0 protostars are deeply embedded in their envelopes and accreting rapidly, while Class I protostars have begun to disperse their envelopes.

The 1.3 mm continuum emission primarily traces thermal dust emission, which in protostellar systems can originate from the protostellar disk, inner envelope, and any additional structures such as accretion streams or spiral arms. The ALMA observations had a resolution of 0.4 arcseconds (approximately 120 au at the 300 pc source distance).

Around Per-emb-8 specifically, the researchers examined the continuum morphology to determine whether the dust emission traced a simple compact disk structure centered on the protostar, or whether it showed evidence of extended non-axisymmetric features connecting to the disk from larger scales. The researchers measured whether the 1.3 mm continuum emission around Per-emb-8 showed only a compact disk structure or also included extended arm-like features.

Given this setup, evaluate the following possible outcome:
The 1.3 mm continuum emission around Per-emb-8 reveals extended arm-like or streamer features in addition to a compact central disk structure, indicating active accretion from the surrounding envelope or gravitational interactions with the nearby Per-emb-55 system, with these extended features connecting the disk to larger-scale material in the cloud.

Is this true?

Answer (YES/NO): YES